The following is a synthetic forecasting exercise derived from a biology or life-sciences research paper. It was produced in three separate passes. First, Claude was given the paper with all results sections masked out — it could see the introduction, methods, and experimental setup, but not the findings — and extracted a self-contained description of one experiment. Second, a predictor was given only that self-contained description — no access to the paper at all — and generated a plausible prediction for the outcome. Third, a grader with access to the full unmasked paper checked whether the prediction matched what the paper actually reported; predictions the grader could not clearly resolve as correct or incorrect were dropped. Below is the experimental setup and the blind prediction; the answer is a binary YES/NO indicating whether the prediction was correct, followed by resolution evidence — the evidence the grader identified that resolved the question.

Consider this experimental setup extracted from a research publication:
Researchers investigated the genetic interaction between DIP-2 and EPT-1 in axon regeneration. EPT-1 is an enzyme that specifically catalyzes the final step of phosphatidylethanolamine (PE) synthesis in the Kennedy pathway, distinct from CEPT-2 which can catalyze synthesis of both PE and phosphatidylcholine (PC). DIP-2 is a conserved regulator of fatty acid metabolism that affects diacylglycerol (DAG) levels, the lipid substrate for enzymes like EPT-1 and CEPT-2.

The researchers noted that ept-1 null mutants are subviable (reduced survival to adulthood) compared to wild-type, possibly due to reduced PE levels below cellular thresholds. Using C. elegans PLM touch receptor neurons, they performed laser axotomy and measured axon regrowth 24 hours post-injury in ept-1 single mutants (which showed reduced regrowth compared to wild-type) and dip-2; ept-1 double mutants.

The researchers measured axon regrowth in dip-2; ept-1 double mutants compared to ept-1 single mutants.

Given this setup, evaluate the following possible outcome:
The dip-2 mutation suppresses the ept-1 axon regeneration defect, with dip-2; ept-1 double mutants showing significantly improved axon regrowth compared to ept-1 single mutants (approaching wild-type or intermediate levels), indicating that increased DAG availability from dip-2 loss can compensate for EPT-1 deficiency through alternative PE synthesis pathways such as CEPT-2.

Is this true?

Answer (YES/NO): YES